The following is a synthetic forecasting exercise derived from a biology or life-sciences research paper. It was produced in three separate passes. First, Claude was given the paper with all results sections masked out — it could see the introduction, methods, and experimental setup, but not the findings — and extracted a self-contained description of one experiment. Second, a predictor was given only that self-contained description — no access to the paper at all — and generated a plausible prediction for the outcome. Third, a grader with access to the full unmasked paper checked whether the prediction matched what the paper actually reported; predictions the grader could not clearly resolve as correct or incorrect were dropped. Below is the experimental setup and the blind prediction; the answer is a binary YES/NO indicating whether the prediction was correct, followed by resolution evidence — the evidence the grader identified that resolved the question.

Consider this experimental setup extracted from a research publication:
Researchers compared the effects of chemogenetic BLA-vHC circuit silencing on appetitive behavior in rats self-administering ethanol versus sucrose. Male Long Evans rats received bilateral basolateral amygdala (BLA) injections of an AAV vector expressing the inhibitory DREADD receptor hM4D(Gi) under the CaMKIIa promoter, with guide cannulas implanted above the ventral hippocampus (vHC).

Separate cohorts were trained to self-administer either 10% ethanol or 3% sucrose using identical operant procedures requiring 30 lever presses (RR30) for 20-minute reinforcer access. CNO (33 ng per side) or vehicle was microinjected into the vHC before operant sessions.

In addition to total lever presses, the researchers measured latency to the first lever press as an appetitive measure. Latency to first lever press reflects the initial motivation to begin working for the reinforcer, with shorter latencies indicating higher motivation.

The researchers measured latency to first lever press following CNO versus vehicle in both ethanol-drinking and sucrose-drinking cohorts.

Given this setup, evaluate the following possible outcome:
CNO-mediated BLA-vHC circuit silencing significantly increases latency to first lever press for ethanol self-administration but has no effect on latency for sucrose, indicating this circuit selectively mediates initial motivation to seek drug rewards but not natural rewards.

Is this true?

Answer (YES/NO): YES